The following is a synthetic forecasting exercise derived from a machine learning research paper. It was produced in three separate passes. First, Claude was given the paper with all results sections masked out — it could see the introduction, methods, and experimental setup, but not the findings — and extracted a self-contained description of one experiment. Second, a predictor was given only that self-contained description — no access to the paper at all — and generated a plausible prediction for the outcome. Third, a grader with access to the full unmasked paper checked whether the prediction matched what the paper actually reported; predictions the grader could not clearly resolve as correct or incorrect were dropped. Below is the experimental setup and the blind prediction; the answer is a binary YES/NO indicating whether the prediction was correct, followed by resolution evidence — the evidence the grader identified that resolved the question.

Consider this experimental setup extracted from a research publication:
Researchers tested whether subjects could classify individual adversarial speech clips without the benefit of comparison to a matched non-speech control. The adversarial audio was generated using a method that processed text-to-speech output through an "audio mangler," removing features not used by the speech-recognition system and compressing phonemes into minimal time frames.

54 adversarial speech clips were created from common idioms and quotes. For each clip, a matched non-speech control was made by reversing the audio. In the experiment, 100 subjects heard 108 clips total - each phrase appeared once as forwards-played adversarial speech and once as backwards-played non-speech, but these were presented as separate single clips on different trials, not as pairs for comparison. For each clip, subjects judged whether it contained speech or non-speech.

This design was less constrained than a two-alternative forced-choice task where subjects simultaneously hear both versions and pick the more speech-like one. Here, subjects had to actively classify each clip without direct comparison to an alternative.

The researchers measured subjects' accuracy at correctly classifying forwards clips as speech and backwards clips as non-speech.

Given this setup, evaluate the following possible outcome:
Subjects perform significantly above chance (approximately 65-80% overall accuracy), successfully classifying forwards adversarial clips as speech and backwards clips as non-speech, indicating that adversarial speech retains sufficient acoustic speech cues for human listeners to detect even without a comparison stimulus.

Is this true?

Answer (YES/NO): NO